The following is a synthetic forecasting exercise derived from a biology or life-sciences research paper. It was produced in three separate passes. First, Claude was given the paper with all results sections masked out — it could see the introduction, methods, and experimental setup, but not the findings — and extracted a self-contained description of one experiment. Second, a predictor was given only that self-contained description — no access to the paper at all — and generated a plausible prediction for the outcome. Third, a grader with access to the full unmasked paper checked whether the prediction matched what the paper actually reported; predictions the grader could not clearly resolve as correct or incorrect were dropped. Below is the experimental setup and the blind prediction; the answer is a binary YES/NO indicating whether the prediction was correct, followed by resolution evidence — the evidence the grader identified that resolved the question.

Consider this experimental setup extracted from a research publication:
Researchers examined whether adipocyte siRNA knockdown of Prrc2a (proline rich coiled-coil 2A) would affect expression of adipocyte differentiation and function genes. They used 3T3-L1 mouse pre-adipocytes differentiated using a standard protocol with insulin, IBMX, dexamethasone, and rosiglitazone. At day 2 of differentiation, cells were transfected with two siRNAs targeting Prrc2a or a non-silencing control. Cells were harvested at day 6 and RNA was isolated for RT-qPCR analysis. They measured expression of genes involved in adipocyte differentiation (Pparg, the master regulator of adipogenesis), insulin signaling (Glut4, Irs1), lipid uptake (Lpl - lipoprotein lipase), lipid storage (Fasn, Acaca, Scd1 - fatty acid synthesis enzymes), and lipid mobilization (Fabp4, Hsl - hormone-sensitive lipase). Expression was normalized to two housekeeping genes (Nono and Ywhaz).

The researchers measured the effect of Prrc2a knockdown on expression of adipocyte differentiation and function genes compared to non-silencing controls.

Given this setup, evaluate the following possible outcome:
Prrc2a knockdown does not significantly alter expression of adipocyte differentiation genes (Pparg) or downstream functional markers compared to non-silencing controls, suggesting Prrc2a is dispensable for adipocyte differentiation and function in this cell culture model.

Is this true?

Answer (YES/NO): NO